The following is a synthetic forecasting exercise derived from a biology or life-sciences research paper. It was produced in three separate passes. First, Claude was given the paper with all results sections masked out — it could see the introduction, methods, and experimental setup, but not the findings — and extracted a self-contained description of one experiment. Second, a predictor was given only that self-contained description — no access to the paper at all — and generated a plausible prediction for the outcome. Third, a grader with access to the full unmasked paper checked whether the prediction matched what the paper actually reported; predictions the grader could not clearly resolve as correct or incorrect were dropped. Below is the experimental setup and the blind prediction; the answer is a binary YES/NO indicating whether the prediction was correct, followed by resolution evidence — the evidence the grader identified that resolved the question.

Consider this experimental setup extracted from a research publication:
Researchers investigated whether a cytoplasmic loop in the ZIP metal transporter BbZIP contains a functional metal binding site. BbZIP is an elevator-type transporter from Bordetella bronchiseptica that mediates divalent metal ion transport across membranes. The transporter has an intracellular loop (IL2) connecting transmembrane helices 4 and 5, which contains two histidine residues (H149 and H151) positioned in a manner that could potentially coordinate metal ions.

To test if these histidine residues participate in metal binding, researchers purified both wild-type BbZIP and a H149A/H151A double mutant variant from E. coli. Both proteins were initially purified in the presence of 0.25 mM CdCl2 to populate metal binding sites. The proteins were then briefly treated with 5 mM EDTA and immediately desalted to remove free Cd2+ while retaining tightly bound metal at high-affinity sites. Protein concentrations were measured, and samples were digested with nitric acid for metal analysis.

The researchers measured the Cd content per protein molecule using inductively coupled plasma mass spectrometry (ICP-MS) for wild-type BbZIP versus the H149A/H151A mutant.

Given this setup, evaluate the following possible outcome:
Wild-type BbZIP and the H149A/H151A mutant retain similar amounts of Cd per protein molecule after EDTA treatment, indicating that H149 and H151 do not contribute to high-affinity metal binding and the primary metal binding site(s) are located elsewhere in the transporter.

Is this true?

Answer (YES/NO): NO